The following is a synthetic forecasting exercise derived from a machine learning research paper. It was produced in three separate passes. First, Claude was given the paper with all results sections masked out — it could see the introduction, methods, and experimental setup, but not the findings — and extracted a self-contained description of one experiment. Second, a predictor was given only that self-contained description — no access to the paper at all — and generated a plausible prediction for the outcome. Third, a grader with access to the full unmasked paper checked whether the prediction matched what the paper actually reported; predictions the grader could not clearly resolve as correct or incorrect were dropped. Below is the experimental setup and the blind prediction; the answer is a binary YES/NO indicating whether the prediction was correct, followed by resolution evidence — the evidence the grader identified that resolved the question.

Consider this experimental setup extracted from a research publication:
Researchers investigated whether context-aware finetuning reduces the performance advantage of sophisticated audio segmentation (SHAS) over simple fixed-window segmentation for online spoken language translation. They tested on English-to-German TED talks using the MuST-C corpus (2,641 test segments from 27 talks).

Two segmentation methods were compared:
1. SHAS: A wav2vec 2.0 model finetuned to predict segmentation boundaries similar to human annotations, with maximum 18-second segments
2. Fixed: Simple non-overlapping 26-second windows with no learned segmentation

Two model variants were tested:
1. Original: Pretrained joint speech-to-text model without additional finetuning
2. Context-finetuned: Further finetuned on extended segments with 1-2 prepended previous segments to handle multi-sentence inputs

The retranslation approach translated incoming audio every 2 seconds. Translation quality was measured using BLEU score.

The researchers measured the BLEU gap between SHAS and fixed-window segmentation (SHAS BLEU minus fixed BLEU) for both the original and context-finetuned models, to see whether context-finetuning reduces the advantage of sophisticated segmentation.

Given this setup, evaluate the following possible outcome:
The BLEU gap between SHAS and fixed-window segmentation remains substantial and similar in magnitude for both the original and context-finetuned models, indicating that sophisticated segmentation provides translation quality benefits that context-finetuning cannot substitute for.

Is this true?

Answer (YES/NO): NO